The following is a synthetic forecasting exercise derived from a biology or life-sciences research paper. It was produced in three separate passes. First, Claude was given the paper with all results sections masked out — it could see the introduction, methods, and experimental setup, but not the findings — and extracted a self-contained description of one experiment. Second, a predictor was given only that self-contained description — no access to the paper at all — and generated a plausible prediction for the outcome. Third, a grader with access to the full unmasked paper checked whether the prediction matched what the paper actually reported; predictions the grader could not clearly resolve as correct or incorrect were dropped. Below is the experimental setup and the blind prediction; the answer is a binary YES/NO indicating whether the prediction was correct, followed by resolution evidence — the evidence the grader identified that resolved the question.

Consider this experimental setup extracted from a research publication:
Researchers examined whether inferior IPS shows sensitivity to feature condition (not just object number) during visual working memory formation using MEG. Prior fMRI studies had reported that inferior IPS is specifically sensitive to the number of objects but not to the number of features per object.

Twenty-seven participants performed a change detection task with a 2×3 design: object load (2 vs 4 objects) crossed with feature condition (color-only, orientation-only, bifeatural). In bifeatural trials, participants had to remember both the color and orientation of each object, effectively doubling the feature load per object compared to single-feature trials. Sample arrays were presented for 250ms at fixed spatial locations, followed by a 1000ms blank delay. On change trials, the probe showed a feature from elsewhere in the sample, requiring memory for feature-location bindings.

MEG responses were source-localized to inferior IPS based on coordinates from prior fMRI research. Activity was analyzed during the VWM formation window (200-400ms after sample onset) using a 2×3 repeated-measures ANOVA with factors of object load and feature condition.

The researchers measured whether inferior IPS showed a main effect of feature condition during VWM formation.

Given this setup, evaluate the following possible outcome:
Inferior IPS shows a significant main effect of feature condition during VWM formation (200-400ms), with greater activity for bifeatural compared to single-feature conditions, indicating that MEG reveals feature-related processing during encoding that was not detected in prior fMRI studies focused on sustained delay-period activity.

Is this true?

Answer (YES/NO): NO